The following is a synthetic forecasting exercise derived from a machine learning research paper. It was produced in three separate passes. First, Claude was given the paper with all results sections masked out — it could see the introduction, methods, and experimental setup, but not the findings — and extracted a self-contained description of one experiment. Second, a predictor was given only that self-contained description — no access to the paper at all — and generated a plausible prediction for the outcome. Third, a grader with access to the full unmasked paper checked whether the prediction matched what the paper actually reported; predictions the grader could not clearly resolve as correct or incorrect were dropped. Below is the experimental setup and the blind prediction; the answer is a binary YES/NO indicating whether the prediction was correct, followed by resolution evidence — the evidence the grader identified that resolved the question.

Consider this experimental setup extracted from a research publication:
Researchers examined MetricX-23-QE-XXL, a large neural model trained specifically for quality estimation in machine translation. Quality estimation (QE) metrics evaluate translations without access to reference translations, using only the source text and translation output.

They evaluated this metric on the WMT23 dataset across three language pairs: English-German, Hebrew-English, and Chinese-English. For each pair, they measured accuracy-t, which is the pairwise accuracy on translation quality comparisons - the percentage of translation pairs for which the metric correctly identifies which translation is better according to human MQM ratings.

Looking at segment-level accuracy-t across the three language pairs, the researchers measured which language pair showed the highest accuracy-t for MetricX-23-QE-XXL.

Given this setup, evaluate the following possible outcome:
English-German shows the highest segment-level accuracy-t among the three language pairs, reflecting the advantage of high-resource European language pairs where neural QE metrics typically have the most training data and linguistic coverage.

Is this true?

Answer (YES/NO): YES